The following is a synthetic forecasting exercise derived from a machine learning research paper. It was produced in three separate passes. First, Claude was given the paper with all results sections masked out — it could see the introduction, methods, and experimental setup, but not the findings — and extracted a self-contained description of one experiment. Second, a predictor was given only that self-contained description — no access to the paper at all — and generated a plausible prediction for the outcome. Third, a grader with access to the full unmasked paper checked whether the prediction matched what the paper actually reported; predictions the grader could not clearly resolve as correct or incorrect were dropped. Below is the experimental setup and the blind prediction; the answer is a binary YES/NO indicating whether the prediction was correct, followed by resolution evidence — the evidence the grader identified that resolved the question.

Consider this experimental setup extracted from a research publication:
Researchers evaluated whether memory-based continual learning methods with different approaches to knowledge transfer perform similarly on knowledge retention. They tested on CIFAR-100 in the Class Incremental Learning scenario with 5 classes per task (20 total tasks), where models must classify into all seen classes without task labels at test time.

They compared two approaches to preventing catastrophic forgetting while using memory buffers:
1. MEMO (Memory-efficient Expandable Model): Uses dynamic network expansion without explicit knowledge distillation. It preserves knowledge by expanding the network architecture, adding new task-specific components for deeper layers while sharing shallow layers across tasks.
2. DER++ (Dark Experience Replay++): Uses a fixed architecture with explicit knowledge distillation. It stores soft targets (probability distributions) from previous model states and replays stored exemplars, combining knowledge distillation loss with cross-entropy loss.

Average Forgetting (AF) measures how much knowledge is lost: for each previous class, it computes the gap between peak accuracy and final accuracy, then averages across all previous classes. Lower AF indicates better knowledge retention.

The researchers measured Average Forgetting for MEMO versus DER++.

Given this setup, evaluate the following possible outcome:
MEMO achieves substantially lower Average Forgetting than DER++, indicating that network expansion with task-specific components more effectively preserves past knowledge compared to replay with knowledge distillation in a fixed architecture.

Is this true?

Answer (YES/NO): NO